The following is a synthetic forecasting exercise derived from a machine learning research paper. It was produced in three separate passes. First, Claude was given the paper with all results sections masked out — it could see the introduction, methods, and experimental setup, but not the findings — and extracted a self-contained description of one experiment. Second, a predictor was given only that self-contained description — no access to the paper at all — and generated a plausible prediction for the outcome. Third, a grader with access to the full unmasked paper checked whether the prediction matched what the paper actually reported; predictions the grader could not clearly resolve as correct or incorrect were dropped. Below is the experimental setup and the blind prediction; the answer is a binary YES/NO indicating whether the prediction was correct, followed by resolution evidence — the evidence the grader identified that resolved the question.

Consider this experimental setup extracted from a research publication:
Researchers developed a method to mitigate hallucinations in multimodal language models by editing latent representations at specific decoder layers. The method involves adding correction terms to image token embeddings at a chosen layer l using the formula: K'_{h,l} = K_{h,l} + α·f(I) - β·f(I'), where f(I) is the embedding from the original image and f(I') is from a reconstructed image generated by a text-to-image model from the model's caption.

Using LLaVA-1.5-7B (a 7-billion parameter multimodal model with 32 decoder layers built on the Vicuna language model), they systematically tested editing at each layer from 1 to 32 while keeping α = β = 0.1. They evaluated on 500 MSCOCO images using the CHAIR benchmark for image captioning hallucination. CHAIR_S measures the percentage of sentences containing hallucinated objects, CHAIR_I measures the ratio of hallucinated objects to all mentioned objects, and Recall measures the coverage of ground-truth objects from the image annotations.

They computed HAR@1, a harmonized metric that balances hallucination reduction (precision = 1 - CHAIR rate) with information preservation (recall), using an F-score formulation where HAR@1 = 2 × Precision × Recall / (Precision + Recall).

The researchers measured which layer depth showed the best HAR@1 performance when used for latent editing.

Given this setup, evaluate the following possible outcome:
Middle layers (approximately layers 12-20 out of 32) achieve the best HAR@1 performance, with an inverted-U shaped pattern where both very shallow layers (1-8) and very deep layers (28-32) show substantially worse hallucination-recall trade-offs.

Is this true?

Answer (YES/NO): NO